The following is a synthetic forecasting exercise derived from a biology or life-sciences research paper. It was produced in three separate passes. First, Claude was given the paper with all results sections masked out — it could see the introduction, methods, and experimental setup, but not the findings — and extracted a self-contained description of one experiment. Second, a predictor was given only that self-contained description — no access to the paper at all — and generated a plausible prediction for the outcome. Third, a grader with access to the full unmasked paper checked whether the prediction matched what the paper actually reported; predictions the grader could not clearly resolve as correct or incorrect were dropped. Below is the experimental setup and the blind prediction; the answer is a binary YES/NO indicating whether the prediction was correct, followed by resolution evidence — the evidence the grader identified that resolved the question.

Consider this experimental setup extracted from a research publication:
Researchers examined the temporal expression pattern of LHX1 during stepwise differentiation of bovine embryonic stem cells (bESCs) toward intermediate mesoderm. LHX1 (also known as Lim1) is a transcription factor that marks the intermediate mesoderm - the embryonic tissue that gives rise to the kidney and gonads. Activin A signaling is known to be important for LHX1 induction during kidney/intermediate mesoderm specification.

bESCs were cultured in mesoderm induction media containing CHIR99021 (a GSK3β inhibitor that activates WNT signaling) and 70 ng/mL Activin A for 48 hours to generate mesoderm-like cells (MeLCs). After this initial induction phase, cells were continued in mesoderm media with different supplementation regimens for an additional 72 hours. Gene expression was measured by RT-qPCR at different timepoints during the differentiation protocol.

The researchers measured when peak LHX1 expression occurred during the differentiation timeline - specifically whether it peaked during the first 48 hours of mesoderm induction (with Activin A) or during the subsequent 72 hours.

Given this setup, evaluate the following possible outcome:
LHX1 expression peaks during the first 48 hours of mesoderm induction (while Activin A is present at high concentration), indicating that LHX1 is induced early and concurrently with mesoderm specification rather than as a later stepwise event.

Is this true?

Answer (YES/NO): YES